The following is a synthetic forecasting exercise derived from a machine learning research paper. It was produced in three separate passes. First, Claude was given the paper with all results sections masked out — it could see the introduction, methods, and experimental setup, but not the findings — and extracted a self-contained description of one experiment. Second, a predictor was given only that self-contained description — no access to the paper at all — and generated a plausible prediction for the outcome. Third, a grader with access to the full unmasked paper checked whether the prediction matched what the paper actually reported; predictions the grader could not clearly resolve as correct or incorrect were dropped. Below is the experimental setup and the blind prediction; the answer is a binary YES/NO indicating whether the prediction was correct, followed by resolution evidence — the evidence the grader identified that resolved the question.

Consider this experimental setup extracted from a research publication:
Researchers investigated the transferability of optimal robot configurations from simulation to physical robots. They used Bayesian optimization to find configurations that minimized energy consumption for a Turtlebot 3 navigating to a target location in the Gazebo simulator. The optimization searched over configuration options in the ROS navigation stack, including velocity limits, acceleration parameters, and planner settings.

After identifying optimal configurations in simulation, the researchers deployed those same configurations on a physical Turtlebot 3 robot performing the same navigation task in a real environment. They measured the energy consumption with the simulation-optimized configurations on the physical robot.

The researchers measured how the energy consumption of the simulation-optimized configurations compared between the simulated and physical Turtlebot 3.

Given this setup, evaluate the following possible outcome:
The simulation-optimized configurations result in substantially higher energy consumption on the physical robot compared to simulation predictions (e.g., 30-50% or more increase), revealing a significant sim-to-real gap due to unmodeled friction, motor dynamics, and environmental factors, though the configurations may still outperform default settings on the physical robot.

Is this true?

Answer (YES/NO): YES